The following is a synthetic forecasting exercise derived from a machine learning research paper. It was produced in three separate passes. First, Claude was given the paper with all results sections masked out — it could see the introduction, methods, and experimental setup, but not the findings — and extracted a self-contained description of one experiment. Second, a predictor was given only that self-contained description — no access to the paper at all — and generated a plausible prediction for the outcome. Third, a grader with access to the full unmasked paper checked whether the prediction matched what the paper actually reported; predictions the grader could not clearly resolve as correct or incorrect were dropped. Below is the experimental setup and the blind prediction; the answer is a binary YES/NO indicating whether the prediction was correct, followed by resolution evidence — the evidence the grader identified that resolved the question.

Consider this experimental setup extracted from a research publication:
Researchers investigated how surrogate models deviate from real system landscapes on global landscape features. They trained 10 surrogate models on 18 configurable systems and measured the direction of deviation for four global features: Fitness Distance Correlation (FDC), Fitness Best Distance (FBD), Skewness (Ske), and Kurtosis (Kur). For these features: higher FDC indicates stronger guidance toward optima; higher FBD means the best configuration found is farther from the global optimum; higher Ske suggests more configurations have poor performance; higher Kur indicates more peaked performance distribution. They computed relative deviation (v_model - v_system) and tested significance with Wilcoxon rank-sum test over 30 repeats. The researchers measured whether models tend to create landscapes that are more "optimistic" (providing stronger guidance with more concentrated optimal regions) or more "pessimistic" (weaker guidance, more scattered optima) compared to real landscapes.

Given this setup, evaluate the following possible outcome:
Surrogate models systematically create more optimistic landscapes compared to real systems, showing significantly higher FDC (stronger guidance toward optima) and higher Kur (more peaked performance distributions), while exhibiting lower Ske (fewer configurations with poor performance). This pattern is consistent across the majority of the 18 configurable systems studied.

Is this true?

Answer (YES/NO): YES